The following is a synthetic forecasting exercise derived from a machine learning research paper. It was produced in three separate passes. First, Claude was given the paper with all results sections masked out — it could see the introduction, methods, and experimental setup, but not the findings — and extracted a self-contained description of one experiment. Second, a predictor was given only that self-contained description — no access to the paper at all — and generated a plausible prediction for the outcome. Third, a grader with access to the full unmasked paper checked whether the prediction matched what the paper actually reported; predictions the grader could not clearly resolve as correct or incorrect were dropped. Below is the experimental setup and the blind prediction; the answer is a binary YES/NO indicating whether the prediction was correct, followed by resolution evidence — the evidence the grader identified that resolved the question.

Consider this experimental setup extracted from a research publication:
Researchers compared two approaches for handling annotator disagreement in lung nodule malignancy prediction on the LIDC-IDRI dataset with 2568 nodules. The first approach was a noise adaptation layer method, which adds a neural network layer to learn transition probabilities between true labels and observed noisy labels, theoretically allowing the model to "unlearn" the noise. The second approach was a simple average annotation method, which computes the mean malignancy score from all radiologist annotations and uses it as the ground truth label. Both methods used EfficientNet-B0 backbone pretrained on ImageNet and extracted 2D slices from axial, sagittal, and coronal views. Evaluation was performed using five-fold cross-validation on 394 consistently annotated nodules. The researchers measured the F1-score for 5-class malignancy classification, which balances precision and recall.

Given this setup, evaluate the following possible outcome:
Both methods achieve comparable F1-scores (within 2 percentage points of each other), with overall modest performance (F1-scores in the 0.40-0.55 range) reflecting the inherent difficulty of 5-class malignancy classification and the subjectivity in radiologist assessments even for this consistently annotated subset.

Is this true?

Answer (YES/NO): NO